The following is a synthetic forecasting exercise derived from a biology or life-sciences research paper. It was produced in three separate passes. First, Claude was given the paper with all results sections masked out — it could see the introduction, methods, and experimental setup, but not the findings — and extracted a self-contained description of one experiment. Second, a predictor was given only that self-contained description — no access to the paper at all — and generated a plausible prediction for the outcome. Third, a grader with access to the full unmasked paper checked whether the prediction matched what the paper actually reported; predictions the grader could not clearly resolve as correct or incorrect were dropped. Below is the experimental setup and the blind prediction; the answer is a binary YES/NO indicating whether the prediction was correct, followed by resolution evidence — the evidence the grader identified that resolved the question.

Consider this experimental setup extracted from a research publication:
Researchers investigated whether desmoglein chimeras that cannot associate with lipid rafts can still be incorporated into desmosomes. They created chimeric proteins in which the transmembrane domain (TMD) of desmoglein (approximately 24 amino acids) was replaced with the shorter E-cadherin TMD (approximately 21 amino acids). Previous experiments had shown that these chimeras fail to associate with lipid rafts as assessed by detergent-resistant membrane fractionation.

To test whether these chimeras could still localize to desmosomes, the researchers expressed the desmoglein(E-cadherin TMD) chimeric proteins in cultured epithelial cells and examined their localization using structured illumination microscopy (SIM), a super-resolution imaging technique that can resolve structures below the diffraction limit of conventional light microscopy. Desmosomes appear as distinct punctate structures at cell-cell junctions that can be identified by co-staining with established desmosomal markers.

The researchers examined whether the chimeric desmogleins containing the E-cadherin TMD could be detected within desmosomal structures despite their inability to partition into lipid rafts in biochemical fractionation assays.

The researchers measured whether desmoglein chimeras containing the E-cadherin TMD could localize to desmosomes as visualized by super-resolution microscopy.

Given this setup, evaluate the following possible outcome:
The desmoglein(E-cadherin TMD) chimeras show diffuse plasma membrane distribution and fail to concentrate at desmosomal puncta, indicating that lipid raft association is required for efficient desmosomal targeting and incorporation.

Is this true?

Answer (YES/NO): NO